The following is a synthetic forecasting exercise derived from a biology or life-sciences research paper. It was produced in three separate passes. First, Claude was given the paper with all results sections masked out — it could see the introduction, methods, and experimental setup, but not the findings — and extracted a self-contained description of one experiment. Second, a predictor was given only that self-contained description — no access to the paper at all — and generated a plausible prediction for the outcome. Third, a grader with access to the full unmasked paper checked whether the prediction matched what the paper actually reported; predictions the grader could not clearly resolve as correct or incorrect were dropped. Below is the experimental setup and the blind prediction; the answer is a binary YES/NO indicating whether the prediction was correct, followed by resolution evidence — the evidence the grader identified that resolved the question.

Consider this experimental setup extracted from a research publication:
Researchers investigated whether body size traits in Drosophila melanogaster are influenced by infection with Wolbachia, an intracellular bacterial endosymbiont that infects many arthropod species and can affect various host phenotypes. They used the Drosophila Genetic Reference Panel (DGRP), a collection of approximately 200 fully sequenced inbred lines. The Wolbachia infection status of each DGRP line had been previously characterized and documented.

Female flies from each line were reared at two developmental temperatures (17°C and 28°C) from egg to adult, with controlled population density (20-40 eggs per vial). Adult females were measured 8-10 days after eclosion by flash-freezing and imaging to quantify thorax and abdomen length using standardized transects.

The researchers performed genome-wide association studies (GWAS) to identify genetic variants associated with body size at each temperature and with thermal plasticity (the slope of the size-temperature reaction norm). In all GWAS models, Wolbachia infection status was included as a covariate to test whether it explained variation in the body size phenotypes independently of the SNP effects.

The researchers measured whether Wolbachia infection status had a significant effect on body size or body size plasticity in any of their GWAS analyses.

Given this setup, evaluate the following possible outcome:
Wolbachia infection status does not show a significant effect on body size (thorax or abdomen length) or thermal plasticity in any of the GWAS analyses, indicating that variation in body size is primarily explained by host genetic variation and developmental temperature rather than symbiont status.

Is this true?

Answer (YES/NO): YES